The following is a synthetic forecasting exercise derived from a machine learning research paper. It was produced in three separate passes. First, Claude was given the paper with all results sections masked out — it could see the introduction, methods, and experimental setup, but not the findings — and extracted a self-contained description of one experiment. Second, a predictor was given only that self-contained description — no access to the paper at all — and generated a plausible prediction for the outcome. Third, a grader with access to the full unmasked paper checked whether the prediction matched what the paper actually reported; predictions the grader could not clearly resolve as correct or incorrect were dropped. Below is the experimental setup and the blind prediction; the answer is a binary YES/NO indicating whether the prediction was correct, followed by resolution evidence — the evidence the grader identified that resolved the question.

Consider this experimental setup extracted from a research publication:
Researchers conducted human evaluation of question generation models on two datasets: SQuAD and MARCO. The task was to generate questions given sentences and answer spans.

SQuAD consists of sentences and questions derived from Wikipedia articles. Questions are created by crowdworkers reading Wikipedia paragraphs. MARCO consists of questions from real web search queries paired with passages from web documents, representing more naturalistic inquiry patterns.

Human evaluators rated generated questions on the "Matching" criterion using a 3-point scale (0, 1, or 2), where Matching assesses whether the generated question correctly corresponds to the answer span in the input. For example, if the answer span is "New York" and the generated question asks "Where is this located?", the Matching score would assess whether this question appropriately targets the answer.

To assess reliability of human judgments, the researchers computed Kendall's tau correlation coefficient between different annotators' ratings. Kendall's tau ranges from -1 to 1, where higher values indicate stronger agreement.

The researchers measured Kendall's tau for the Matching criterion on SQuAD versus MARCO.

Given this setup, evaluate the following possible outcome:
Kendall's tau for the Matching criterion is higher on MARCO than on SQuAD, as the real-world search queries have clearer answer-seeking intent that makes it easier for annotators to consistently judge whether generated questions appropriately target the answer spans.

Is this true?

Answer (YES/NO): YES